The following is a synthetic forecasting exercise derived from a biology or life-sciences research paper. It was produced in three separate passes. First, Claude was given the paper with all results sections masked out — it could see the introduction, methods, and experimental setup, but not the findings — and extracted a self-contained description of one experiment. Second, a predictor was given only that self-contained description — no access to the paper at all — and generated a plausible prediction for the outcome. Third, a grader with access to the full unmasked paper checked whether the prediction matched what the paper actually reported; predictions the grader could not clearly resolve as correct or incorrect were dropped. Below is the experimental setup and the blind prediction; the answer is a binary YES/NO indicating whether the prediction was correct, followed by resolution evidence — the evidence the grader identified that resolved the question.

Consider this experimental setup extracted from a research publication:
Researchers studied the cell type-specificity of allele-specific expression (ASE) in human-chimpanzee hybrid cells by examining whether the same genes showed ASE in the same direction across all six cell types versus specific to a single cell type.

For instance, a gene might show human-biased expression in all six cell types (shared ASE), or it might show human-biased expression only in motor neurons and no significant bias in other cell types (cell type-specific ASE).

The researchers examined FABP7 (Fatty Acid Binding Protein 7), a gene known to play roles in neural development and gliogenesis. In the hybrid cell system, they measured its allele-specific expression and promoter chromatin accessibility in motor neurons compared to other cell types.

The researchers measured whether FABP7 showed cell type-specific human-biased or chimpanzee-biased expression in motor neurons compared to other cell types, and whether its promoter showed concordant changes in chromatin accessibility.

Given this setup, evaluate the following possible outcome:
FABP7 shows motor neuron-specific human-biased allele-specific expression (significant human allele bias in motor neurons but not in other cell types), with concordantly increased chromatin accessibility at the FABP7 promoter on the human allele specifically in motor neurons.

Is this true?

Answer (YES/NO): YES